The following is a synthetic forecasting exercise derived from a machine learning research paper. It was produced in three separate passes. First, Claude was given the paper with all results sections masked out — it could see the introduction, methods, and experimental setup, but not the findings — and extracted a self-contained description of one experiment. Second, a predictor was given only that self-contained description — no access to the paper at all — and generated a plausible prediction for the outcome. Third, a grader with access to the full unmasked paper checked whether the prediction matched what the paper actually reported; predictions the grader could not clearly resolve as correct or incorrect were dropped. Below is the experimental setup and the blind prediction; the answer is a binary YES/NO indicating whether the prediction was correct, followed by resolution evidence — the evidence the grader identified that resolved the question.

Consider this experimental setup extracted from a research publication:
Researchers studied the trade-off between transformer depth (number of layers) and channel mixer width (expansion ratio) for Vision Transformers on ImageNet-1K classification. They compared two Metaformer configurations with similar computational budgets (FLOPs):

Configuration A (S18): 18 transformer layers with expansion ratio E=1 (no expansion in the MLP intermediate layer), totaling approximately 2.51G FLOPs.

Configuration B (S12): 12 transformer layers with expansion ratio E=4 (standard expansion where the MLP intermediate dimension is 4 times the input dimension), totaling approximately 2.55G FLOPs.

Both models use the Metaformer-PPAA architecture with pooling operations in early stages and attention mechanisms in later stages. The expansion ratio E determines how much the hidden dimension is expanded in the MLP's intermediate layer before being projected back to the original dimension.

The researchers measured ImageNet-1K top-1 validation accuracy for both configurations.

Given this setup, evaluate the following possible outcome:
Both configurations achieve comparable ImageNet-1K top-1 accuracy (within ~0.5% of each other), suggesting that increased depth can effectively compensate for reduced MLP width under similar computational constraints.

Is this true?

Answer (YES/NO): NO